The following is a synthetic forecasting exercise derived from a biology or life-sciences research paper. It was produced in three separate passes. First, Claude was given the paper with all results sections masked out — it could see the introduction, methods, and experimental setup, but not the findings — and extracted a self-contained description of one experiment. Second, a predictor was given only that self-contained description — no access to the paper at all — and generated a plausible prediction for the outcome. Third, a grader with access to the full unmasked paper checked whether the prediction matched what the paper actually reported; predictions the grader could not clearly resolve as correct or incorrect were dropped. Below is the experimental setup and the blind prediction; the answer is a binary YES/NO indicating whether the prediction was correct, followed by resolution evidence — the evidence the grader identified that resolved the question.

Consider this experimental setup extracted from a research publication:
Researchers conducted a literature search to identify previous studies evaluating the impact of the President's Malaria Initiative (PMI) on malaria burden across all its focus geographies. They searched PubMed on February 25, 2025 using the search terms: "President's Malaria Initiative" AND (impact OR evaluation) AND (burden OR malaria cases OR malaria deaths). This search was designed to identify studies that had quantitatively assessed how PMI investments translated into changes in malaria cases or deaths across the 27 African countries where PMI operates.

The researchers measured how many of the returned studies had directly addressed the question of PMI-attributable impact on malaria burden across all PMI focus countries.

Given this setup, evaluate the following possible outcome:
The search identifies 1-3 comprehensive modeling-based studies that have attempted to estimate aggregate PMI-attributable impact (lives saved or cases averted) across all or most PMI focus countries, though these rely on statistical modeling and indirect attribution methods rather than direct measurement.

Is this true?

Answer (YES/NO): YES